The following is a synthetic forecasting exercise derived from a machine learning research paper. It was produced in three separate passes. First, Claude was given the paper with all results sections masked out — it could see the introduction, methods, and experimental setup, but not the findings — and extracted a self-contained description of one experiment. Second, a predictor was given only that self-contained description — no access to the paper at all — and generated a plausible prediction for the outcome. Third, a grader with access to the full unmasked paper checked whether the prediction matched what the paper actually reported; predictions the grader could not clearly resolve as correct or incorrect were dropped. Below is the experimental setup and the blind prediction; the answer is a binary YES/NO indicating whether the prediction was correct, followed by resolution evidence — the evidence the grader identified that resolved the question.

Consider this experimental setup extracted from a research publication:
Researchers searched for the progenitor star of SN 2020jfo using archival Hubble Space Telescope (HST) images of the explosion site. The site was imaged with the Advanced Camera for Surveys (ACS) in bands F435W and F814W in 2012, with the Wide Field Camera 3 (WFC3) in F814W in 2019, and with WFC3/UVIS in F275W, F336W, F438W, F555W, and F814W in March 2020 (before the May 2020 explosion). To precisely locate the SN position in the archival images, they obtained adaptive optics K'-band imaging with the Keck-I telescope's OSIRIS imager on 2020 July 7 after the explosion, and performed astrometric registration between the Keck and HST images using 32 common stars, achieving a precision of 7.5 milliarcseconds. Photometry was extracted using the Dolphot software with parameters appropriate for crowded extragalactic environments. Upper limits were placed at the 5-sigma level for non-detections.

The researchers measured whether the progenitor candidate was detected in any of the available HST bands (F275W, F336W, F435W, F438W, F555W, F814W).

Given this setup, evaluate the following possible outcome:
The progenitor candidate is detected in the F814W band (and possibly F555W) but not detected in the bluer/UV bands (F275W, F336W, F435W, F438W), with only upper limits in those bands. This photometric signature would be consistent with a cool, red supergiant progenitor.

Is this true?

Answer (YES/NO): YES